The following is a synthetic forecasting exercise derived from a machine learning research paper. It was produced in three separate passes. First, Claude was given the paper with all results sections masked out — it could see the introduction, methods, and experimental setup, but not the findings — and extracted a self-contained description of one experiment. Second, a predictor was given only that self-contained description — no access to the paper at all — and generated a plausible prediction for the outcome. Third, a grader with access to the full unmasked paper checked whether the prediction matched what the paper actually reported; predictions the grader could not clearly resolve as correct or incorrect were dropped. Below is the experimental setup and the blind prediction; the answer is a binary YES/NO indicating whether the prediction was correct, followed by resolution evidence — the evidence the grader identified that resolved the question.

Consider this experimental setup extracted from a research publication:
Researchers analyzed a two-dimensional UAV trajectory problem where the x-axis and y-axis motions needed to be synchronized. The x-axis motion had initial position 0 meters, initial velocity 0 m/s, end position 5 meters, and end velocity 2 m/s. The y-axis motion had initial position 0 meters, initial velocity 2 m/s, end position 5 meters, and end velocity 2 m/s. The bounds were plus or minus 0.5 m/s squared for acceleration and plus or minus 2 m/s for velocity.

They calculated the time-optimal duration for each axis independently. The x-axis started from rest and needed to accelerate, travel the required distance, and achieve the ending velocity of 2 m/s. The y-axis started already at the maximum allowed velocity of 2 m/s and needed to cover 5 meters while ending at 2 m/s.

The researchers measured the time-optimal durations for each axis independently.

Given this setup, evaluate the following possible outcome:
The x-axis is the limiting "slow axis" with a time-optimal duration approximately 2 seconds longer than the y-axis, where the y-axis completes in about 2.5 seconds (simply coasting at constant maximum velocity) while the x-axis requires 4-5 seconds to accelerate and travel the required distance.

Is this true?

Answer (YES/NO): YES